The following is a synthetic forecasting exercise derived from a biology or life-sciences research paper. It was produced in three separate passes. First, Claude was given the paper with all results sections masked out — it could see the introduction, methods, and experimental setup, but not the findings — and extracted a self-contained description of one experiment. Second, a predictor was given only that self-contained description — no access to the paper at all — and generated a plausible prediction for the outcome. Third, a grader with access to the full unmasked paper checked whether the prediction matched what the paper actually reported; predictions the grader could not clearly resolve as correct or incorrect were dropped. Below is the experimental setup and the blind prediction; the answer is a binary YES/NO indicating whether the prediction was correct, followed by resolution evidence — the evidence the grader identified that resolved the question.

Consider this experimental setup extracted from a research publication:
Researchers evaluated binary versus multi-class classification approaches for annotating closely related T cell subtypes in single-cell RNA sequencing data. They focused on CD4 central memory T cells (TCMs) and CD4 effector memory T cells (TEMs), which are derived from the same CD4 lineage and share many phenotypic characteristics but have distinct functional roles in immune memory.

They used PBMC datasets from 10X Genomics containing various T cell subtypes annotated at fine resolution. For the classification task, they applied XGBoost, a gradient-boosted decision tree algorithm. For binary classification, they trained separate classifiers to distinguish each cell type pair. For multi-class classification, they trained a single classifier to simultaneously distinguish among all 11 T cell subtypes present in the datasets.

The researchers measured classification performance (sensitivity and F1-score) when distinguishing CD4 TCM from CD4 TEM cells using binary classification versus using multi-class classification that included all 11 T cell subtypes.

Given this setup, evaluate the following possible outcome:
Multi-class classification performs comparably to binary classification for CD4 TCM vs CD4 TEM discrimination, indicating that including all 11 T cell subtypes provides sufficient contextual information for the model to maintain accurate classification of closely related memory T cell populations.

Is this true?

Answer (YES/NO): NO